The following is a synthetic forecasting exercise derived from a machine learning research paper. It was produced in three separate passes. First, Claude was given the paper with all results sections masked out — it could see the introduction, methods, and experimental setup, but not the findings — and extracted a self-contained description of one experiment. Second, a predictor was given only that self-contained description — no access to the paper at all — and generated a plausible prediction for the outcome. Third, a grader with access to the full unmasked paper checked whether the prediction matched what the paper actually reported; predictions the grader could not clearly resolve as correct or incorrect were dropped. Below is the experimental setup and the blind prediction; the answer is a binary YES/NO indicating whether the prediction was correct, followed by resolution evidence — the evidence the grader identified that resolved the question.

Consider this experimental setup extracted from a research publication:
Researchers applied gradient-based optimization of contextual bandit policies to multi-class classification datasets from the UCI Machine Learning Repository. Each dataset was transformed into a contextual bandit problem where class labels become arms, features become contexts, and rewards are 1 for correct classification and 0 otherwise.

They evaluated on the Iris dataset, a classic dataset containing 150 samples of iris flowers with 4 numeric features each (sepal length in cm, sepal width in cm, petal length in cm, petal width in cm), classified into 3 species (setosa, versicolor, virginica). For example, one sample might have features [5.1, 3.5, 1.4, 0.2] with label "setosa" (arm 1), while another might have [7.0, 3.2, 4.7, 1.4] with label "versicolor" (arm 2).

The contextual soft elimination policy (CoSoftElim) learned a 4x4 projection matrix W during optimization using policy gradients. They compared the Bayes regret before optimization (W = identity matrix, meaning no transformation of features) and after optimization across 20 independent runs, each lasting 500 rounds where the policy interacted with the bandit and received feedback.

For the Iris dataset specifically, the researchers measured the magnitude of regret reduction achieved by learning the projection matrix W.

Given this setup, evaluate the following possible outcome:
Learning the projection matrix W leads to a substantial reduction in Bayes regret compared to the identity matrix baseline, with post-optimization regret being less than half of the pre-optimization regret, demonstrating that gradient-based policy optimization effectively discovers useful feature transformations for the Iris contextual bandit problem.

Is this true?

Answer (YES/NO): NO